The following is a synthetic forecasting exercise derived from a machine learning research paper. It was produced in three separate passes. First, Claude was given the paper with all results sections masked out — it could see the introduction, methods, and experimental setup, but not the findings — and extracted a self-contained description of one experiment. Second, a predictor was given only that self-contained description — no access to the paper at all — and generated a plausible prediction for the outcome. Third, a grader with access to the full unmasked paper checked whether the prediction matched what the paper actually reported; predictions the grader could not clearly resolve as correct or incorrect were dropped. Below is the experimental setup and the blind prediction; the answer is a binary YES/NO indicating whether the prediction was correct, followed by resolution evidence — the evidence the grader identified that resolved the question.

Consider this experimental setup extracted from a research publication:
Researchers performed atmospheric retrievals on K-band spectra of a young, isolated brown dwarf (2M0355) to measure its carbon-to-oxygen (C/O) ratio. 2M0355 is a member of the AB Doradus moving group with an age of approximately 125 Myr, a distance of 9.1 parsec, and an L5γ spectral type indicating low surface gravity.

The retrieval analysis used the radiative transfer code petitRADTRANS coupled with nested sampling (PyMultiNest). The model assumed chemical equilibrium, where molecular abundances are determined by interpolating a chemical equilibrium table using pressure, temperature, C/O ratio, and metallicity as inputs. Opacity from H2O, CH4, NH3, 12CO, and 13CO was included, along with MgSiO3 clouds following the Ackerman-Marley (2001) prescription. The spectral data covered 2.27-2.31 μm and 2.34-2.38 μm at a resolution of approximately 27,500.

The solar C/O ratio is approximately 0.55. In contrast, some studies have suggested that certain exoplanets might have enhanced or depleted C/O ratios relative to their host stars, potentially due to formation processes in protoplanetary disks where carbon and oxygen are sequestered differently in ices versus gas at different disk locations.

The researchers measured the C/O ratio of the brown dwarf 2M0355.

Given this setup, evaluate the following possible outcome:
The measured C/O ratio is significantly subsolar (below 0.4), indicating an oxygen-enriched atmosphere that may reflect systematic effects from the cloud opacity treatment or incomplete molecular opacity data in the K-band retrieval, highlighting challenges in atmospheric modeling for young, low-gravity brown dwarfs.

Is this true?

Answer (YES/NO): NO